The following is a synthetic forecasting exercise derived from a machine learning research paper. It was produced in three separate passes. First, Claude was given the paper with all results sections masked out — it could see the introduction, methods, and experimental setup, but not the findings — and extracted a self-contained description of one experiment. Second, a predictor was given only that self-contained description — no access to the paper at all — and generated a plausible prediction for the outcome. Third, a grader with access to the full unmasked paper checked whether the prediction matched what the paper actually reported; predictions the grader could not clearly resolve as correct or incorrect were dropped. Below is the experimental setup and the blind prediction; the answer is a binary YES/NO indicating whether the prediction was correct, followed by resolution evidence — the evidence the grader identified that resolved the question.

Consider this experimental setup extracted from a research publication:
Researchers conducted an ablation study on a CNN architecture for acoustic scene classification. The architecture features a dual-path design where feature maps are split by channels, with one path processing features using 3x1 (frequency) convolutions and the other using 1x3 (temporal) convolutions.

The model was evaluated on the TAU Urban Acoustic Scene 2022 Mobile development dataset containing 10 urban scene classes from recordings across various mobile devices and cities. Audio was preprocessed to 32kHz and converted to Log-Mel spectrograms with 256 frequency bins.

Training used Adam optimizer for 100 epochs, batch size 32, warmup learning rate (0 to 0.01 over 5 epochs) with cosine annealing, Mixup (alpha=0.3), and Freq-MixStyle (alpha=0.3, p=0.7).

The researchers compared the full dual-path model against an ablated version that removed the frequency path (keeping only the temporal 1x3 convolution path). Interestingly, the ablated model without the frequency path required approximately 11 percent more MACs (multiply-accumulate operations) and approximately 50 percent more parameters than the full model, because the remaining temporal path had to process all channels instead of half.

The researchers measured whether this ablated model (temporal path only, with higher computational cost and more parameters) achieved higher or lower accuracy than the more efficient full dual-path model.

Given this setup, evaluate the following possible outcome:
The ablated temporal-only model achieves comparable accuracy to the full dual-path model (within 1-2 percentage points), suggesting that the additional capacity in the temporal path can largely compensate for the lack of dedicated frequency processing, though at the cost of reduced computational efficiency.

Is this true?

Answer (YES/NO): NO